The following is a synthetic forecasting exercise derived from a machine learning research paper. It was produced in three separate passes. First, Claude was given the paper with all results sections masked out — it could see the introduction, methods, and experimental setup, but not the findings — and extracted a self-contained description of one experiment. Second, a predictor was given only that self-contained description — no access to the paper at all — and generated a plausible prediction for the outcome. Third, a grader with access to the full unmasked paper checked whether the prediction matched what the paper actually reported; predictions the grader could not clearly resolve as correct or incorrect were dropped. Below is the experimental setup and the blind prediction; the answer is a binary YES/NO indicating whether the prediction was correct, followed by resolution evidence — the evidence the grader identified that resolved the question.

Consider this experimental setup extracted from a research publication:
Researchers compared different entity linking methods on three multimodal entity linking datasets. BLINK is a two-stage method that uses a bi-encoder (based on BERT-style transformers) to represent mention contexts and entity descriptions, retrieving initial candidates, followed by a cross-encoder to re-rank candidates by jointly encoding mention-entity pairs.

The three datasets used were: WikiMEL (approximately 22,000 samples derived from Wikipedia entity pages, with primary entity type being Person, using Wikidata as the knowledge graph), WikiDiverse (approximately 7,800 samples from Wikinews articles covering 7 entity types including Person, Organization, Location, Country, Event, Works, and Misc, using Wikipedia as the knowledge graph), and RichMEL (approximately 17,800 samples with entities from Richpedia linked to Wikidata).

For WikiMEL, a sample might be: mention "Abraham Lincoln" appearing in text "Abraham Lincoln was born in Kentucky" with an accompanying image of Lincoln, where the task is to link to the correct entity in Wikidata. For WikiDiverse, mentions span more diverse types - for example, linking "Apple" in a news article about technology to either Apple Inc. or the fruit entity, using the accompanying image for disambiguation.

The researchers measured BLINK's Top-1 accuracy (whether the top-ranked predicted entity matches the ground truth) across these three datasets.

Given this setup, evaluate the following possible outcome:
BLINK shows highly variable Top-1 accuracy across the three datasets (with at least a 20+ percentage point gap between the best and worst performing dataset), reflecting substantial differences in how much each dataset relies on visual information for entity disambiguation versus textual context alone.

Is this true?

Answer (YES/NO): YES